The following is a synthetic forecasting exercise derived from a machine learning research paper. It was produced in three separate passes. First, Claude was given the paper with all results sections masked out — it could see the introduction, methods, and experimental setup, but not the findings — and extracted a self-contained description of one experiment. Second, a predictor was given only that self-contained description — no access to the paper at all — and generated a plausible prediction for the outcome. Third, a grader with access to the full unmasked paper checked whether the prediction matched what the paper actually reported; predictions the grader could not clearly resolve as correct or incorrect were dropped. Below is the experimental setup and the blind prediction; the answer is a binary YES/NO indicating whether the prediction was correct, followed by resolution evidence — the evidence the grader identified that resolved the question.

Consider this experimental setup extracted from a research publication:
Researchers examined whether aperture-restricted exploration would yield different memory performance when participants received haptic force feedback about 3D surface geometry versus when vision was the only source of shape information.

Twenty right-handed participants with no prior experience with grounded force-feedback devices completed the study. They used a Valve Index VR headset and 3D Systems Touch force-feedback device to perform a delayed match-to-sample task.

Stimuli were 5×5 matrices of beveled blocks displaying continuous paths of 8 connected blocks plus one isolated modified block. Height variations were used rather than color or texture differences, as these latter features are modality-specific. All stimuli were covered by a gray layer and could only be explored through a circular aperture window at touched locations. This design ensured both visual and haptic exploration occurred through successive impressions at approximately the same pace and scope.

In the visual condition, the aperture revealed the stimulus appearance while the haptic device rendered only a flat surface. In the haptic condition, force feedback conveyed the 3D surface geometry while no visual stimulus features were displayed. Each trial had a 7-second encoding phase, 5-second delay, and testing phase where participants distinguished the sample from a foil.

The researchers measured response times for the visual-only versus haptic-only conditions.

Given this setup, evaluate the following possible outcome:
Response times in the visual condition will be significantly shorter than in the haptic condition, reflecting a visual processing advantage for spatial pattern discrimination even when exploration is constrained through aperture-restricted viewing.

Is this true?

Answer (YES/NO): YES